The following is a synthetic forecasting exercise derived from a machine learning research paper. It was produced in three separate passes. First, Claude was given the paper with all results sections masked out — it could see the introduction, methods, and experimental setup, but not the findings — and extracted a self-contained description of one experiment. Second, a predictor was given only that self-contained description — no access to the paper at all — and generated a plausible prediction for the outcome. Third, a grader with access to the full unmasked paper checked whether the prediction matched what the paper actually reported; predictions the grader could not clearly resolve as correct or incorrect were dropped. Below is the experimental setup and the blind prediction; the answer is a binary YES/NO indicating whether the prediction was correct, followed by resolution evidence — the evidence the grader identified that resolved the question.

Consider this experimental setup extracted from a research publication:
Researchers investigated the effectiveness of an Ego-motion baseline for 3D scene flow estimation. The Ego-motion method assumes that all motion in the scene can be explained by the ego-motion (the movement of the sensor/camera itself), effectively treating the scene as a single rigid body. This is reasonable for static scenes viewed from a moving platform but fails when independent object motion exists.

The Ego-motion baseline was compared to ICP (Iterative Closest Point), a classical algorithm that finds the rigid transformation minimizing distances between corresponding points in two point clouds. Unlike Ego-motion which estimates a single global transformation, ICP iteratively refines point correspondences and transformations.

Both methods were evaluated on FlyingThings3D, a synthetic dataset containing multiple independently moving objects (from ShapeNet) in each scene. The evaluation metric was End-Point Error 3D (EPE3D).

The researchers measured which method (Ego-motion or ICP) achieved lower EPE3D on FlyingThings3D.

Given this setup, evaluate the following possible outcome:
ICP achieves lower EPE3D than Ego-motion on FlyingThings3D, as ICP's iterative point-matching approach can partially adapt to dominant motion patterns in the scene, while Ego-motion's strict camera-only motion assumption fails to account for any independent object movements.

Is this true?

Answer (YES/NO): NO